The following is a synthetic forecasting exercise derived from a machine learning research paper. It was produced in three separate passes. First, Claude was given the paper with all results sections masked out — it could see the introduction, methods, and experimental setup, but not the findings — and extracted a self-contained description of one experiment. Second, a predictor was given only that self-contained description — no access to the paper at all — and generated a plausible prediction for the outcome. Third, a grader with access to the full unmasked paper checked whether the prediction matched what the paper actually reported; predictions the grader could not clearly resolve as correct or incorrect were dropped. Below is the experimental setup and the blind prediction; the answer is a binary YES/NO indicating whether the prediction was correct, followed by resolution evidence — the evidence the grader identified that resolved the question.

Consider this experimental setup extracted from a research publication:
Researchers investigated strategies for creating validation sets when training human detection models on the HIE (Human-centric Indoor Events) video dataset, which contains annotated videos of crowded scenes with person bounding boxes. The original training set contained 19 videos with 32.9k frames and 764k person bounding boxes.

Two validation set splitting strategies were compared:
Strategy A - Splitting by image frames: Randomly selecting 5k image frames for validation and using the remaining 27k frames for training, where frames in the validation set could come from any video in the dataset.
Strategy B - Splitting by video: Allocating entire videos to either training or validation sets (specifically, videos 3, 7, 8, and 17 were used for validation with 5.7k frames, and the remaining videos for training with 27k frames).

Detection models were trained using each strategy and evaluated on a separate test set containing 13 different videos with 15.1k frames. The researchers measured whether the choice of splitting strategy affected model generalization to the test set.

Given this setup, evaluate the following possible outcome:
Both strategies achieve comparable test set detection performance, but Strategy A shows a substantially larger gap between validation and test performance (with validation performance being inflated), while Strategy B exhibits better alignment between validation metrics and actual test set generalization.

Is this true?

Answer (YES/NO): NO